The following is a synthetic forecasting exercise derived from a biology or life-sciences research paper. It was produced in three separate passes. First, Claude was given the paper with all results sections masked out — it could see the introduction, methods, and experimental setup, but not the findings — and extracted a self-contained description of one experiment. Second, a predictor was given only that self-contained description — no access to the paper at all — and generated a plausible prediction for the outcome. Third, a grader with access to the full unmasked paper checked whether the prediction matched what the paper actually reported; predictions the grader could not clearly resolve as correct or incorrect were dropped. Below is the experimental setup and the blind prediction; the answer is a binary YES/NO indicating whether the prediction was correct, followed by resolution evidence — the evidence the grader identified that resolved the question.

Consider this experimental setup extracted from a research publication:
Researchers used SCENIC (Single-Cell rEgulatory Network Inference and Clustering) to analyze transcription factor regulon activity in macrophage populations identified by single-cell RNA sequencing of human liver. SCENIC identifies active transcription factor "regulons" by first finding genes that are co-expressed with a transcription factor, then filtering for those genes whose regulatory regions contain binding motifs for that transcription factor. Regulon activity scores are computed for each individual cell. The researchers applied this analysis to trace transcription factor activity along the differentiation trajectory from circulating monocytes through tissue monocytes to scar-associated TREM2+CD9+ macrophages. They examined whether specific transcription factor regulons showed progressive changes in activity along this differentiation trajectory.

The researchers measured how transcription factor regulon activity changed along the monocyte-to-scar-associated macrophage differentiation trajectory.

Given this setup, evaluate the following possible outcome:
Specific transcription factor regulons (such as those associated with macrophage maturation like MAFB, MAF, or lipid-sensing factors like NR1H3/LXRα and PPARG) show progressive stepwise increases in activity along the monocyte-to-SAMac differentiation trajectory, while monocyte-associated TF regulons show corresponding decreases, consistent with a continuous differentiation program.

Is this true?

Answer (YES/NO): NO